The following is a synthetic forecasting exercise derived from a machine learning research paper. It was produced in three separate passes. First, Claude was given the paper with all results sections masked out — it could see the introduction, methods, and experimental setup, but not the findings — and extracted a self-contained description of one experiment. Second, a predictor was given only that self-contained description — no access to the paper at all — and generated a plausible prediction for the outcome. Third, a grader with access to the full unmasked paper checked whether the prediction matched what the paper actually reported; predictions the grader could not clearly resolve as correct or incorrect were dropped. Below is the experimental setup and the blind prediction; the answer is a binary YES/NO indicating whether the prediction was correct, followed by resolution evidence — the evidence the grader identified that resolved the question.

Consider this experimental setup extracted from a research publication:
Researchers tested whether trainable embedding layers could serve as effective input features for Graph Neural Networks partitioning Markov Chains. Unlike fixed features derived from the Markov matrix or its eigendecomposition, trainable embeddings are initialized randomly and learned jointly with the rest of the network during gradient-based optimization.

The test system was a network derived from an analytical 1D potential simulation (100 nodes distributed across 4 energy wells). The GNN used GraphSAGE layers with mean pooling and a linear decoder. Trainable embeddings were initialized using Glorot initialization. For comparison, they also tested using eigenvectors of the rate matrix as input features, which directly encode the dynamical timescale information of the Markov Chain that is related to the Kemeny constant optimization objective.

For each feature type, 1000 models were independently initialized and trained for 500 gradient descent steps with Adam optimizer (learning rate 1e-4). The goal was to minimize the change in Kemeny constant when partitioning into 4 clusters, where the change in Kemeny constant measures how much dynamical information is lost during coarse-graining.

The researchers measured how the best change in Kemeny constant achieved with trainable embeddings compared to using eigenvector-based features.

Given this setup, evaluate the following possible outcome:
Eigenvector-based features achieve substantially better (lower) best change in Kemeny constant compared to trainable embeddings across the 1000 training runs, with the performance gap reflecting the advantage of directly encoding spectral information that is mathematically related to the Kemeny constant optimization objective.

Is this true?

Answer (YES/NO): NO